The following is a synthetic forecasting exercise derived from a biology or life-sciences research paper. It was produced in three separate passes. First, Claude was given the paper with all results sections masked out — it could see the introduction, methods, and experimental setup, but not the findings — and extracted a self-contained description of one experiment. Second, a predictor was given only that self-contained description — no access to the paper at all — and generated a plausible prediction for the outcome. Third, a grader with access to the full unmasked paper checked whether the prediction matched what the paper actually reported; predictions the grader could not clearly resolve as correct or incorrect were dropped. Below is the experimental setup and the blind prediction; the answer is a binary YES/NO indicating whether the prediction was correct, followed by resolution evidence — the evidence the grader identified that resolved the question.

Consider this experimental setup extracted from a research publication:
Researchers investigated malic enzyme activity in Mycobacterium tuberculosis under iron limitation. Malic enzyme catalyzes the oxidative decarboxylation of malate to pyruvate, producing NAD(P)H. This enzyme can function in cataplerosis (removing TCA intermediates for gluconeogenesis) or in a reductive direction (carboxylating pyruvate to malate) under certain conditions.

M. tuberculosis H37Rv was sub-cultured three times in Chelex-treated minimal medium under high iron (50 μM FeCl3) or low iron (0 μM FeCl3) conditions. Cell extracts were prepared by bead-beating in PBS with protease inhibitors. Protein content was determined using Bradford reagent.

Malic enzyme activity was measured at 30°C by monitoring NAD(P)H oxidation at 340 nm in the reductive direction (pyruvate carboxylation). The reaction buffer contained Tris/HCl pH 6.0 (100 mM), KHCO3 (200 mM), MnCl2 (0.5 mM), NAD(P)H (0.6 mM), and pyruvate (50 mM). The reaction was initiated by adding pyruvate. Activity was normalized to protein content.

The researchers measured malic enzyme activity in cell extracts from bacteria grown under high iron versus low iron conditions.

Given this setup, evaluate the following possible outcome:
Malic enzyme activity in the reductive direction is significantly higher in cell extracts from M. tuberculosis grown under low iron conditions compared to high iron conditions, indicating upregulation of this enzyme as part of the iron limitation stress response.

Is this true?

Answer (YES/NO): NO